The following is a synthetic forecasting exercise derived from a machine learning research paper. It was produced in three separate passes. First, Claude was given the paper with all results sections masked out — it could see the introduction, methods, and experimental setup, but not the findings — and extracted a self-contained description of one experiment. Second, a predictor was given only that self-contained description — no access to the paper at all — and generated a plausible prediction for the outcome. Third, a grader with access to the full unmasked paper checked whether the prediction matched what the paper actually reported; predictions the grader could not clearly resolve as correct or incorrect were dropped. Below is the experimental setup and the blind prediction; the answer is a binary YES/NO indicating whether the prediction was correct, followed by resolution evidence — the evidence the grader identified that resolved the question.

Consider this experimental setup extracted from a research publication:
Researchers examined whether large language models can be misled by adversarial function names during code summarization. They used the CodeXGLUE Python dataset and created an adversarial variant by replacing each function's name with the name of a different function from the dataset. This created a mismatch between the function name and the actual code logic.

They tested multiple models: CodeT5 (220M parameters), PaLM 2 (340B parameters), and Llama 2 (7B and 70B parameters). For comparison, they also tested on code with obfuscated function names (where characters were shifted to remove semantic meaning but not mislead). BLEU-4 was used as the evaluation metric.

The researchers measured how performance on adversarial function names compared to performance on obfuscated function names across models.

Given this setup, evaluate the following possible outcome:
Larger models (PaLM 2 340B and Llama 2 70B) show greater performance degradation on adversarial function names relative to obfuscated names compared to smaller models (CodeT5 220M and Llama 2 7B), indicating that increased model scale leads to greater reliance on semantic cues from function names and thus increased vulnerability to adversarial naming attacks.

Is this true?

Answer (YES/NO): NO